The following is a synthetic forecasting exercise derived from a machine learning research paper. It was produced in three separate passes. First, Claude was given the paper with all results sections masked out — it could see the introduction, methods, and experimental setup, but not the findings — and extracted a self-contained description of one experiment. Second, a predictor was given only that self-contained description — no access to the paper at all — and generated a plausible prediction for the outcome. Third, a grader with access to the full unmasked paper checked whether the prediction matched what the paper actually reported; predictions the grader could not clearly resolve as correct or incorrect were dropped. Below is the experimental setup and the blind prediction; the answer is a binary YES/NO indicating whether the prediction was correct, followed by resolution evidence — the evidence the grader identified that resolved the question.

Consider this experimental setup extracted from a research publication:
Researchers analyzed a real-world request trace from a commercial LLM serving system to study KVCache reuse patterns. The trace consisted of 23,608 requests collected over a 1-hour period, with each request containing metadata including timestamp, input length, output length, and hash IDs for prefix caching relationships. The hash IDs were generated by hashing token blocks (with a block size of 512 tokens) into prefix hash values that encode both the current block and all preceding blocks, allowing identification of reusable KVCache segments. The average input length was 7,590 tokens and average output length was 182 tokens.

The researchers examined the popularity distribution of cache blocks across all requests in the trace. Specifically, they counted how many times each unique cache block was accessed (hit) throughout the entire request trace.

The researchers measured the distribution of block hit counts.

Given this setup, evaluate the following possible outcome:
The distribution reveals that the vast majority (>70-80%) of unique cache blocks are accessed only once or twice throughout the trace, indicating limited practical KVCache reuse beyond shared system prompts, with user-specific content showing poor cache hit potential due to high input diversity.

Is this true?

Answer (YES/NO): NO